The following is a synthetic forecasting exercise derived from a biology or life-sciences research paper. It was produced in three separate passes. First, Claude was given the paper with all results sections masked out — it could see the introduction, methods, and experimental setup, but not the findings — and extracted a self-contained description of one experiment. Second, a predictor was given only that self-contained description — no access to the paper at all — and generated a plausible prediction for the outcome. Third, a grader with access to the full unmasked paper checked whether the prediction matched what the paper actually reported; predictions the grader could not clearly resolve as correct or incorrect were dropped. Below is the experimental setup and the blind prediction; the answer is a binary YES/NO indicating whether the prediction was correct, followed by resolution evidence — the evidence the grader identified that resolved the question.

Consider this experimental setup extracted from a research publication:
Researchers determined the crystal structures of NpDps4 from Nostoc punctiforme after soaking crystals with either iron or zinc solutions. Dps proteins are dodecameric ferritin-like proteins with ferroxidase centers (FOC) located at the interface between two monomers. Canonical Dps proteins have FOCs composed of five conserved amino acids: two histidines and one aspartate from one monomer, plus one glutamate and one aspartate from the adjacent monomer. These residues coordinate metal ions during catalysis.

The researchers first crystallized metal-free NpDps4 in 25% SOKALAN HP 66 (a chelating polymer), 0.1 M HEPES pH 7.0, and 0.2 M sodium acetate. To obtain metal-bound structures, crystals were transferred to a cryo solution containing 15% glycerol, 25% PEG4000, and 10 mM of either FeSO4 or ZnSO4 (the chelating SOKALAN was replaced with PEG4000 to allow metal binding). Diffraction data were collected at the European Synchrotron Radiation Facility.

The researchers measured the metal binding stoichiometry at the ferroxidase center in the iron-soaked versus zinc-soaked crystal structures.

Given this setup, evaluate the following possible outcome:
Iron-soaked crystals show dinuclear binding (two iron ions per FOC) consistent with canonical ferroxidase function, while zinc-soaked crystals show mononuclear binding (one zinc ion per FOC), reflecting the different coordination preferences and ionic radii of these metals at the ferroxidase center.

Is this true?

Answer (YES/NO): YES